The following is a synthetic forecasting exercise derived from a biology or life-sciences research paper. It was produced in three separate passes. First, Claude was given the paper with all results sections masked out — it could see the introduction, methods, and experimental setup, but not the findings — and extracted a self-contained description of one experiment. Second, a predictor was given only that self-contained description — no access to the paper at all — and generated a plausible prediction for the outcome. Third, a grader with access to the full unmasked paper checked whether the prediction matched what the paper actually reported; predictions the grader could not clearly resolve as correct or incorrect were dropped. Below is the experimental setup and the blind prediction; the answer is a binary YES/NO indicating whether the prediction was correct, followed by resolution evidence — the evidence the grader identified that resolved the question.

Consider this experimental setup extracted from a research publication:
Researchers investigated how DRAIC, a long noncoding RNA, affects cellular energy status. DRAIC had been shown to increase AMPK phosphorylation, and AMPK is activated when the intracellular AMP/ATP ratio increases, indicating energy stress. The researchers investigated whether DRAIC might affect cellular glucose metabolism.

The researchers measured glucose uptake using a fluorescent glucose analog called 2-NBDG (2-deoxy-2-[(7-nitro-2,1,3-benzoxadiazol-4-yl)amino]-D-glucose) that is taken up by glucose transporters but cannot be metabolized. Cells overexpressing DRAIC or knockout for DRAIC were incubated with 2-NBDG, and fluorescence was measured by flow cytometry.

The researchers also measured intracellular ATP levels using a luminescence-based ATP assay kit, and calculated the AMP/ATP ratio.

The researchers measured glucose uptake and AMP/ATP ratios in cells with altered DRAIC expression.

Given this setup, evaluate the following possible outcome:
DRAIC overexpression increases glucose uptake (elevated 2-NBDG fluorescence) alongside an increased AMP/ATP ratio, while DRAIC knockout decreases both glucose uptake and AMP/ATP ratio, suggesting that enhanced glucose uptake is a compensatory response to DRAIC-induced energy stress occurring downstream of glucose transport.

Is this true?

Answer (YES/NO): NO